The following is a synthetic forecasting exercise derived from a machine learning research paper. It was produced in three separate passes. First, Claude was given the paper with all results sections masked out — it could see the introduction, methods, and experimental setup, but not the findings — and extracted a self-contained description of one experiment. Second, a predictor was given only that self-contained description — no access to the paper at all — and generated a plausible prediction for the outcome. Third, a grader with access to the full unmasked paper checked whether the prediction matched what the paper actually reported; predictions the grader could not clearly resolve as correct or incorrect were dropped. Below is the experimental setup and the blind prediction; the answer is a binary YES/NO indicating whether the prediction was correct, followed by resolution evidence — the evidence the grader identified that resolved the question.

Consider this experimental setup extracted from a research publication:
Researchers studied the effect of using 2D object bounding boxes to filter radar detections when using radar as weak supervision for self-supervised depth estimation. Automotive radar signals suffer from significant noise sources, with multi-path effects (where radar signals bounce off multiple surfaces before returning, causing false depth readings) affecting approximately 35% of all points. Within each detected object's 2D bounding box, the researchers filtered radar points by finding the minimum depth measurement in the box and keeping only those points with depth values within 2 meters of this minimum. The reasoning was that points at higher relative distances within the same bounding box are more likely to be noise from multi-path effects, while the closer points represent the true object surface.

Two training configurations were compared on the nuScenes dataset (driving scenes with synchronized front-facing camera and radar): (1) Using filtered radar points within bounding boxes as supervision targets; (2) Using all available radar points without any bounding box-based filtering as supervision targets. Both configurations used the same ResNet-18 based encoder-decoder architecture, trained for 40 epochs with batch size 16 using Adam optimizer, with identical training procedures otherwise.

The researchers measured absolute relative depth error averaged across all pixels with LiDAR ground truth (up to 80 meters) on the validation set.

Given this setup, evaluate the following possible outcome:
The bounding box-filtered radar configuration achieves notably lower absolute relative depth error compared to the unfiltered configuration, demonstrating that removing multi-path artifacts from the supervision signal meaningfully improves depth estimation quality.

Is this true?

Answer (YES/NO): YES